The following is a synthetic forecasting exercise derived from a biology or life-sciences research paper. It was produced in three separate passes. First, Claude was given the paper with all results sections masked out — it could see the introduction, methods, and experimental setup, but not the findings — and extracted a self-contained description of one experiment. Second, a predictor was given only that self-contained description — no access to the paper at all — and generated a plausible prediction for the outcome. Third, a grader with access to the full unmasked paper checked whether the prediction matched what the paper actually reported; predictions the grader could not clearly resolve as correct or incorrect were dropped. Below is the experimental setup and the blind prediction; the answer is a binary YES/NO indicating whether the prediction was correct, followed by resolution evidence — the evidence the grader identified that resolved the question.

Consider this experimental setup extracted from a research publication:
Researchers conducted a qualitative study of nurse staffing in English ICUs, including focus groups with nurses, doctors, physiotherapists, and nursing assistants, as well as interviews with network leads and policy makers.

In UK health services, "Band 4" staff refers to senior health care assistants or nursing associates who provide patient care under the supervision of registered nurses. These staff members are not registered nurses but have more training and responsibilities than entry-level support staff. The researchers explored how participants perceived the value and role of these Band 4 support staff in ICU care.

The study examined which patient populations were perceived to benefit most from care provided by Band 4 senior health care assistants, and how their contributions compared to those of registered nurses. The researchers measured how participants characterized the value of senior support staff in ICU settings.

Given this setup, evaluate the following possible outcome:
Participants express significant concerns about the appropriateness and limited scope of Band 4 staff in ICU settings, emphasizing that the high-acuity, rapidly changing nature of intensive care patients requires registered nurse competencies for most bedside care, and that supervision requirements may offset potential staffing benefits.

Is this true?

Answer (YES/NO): NO